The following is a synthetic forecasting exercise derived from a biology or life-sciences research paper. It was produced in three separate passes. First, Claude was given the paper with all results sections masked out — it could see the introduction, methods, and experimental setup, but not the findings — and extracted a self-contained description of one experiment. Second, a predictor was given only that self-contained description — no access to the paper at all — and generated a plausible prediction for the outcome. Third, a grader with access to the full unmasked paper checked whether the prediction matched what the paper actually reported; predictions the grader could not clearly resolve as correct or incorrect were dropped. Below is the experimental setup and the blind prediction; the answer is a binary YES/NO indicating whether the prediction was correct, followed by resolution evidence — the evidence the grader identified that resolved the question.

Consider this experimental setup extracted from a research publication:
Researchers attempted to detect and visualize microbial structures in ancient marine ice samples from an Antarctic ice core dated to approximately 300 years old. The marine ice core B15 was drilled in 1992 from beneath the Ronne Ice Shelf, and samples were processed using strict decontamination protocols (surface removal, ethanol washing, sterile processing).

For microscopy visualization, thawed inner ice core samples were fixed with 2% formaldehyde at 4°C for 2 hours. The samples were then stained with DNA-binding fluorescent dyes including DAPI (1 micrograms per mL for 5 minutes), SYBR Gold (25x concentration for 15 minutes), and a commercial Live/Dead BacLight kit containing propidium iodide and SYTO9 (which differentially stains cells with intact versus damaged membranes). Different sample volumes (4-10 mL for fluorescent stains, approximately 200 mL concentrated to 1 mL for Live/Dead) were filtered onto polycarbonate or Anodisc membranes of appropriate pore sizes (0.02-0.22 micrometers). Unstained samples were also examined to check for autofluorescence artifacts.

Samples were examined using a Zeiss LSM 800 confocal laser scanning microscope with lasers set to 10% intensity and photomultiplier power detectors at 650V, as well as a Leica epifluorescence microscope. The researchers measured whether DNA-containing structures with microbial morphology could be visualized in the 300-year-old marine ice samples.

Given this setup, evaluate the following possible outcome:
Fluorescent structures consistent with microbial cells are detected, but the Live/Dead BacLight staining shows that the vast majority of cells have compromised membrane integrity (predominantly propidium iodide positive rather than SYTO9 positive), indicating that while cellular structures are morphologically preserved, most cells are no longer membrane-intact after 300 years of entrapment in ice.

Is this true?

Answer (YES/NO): NO